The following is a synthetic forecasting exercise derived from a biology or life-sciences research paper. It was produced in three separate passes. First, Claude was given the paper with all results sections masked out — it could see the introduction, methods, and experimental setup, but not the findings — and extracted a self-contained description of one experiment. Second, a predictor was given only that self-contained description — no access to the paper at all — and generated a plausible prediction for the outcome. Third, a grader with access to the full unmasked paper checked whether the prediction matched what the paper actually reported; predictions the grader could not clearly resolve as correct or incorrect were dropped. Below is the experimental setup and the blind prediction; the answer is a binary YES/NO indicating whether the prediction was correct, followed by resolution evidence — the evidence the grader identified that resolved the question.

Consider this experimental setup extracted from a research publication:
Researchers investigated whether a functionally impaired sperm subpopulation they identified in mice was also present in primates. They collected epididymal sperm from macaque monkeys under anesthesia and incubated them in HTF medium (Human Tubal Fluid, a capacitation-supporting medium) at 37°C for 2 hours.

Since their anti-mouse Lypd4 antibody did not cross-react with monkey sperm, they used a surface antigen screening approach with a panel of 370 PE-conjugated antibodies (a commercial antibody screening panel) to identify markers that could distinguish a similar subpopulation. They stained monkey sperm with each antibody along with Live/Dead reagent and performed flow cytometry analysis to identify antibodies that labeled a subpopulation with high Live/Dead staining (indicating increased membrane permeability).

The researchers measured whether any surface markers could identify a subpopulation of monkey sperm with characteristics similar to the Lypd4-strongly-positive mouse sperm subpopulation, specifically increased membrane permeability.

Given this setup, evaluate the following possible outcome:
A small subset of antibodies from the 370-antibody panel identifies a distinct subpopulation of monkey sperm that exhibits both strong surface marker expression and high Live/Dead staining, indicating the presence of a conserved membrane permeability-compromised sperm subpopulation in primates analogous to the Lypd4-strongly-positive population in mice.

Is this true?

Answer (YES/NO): NO